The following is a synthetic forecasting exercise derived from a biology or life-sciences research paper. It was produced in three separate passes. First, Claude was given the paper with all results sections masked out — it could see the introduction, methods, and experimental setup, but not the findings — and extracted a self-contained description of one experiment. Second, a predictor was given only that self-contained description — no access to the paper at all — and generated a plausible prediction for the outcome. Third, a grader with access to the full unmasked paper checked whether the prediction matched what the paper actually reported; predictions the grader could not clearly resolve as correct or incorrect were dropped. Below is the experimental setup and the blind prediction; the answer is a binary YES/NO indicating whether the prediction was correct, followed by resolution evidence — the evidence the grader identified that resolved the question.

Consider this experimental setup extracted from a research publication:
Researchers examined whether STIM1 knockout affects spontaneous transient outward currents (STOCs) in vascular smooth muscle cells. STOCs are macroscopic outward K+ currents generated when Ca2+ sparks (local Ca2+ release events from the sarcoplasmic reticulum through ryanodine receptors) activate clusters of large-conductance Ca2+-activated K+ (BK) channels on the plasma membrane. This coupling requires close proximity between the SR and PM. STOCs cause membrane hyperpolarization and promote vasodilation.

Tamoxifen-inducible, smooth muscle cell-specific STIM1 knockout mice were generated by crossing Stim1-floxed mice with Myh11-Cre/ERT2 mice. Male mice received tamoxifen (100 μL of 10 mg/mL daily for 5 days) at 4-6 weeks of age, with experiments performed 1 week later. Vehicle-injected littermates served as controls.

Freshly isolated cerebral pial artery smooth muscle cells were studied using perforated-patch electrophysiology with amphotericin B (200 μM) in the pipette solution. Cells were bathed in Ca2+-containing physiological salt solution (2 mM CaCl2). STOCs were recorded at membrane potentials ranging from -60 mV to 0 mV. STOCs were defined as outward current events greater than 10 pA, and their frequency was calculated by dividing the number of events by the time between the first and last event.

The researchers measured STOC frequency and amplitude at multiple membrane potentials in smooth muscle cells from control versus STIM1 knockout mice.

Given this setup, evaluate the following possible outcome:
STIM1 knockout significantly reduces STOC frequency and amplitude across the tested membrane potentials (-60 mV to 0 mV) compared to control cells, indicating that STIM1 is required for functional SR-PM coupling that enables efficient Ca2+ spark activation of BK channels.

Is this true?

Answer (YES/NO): NO